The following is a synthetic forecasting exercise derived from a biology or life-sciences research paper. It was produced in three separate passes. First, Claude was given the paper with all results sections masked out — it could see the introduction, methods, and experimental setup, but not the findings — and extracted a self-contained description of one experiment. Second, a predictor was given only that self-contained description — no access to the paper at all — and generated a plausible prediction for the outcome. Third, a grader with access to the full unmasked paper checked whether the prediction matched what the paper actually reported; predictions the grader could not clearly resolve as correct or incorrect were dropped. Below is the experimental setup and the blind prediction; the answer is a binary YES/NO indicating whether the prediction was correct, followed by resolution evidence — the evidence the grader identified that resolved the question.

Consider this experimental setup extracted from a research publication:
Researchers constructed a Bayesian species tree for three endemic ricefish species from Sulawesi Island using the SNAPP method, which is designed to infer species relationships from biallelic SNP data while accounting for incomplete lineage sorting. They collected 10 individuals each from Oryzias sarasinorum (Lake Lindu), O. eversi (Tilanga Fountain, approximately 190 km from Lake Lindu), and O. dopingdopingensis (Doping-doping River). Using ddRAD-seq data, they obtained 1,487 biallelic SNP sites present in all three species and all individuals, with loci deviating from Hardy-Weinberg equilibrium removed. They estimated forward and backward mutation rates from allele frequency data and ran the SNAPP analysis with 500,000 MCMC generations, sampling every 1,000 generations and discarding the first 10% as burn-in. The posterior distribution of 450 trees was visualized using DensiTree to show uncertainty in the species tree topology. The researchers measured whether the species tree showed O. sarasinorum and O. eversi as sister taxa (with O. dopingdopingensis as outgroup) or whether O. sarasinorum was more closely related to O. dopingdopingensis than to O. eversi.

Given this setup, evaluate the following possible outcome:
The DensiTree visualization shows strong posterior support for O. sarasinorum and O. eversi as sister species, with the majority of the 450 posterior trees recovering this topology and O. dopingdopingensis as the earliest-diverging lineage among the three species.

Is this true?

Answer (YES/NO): YES